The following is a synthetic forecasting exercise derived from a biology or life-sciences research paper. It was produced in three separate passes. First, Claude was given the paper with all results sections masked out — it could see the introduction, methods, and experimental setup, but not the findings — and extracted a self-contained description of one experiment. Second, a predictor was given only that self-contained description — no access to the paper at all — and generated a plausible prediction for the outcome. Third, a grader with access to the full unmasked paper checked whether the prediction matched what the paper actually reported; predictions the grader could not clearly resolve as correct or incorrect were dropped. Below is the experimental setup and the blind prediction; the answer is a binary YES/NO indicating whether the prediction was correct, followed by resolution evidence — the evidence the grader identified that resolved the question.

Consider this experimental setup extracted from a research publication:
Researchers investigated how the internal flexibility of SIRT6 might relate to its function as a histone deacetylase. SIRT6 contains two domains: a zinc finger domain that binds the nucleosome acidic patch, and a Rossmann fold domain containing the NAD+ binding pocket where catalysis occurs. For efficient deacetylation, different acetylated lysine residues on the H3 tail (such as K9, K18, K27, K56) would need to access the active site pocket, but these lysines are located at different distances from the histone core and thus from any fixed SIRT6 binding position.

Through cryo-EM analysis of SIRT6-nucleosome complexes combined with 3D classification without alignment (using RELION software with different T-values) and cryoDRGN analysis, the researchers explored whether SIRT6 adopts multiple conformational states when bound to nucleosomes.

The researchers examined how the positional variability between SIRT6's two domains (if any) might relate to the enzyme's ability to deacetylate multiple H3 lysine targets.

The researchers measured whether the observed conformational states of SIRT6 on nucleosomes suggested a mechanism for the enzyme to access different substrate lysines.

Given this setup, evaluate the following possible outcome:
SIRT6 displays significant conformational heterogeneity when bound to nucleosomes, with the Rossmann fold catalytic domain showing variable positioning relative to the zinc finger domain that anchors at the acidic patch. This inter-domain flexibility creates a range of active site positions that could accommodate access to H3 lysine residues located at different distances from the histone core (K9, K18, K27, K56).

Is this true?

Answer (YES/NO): YES